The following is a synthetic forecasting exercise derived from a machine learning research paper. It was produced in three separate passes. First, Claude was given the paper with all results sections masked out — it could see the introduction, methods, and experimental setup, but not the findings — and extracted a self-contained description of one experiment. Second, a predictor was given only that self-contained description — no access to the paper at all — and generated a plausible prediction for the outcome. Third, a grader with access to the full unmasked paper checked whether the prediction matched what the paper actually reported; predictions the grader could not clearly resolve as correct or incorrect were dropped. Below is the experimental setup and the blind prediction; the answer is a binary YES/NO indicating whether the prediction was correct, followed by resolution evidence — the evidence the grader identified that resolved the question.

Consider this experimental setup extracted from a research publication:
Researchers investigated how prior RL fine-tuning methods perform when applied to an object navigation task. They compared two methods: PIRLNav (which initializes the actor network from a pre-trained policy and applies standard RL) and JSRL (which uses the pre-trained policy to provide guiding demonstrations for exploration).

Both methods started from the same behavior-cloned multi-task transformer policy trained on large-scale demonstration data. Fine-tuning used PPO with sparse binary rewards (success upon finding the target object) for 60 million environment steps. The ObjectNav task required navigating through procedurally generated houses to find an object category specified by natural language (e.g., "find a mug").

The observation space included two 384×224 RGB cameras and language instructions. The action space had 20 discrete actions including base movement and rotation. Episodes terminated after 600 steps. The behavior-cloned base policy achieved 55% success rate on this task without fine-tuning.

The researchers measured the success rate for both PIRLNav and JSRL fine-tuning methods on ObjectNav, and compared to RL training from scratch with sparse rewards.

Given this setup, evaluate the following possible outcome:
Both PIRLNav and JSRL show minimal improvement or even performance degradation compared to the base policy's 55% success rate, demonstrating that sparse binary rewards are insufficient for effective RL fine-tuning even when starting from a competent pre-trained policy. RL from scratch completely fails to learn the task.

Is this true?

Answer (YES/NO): NO